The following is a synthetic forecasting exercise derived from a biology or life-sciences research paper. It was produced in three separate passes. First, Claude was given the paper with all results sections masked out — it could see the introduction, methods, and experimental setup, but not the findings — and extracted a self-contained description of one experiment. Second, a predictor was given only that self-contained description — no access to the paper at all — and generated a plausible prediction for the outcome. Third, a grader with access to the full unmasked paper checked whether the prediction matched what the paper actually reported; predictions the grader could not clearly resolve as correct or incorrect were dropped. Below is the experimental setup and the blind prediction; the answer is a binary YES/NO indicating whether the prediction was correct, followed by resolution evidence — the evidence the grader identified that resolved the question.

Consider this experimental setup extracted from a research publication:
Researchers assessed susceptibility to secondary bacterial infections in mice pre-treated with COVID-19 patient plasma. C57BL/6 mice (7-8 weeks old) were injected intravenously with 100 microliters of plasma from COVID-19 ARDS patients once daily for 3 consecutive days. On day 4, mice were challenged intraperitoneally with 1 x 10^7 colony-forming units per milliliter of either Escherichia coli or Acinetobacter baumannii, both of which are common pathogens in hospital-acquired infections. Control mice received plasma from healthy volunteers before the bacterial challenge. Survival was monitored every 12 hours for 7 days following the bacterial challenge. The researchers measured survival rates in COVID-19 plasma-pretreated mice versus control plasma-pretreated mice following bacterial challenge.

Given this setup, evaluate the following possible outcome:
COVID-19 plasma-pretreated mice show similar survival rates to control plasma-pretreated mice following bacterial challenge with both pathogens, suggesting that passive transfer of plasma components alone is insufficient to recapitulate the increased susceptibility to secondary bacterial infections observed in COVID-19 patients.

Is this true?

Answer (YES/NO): NO